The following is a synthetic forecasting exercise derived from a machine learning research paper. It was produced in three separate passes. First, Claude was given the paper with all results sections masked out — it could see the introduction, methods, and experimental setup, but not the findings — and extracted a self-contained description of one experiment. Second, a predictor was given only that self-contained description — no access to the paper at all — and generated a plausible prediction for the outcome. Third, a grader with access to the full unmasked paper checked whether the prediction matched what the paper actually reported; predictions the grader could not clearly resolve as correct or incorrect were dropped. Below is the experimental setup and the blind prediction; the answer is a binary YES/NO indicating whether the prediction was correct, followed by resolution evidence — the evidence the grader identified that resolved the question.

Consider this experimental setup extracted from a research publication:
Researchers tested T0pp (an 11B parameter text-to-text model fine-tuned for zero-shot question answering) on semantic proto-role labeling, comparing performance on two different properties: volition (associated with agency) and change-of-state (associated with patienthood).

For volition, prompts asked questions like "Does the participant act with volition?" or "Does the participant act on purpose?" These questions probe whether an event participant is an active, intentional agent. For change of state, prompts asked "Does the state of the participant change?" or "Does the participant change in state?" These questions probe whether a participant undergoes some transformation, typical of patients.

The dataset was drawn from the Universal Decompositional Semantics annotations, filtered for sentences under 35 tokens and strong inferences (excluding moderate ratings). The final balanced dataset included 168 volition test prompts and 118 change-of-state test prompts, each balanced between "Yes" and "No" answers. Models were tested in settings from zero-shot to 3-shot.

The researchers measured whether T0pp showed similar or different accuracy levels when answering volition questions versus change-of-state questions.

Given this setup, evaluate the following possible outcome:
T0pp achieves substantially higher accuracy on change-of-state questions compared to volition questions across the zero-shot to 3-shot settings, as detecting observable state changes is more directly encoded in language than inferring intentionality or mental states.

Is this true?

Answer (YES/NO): NO